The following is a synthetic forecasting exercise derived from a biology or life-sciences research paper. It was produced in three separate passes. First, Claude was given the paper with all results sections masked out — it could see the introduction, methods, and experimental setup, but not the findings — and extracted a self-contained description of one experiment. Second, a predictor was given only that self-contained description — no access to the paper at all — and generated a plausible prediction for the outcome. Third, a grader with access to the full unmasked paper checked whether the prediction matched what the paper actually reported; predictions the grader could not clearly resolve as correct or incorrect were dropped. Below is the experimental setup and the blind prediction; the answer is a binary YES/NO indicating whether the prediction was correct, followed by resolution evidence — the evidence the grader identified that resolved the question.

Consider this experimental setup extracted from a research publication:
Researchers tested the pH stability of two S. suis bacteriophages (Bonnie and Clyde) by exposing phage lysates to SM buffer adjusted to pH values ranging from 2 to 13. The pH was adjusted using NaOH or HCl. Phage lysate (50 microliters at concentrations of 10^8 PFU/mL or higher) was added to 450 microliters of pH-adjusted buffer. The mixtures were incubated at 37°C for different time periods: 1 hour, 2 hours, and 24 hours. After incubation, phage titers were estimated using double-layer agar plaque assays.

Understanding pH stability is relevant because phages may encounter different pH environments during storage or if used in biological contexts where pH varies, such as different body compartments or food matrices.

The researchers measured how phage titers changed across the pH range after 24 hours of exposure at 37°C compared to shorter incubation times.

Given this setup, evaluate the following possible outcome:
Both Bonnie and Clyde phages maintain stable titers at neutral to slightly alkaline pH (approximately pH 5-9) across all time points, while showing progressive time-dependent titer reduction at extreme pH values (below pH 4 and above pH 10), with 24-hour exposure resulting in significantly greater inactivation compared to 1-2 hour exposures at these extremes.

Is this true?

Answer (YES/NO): NO